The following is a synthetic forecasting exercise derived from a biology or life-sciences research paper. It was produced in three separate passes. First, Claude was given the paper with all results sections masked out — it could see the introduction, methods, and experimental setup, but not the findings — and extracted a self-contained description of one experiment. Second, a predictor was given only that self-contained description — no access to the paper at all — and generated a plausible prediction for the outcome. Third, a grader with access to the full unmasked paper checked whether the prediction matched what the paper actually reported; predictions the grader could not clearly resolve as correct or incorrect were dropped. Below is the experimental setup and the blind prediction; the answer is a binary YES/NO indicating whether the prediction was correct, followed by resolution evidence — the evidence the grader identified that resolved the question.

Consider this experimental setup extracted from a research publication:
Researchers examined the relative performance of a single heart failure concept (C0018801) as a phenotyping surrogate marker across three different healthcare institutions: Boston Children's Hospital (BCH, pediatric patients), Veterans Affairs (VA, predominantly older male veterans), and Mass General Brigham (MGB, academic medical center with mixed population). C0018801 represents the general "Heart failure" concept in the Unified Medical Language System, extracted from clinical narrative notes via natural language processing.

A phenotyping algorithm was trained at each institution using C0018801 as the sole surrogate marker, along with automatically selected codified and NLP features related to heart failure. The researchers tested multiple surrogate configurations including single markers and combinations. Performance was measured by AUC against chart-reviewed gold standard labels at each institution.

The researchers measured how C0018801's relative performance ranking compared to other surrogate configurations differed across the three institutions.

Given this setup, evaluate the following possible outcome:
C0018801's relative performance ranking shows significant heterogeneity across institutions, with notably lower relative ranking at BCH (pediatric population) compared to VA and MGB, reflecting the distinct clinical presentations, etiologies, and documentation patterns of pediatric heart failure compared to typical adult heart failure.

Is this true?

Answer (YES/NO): NO